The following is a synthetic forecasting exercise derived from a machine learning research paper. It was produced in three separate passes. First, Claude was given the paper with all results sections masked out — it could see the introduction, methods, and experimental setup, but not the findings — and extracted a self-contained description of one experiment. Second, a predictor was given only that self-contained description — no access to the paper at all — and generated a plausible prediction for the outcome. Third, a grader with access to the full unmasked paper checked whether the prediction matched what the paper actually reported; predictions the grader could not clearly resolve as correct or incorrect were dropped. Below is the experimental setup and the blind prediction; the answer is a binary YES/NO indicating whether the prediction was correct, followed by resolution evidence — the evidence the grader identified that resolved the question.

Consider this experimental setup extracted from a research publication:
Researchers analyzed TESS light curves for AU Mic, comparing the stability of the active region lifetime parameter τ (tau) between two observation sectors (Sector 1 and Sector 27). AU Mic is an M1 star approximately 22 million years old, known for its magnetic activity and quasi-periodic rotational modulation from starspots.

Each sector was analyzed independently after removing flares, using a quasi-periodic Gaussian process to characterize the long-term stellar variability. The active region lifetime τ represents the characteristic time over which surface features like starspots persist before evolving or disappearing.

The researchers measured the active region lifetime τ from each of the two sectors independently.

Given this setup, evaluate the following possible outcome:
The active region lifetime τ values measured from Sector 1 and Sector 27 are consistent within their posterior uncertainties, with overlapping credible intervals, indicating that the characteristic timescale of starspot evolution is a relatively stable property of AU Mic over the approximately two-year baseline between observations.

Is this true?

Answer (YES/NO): YES